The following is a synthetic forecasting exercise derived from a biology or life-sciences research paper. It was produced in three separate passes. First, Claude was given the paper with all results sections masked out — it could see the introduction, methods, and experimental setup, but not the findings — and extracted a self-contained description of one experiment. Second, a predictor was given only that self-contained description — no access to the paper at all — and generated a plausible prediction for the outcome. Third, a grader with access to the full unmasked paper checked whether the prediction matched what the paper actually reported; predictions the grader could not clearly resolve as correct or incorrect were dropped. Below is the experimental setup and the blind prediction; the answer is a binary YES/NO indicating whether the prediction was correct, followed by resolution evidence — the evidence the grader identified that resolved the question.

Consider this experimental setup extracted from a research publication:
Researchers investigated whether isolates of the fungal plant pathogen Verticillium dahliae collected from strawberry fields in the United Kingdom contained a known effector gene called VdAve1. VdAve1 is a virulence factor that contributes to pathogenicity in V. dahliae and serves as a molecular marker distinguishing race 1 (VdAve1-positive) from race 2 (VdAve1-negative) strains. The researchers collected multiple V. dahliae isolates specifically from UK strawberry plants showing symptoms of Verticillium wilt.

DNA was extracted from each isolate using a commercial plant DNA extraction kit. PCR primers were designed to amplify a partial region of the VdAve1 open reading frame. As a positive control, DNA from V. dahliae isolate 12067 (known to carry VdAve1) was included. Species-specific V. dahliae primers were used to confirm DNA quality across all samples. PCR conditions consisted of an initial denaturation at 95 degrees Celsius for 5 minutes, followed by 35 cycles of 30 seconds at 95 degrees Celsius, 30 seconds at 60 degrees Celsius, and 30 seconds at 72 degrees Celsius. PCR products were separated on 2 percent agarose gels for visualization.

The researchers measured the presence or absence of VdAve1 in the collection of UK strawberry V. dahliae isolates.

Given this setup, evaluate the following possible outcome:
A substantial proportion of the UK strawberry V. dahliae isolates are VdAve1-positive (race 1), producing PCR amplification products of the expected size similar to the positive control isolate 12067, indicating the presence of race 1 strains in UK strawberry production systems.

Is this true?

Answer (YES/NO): NO